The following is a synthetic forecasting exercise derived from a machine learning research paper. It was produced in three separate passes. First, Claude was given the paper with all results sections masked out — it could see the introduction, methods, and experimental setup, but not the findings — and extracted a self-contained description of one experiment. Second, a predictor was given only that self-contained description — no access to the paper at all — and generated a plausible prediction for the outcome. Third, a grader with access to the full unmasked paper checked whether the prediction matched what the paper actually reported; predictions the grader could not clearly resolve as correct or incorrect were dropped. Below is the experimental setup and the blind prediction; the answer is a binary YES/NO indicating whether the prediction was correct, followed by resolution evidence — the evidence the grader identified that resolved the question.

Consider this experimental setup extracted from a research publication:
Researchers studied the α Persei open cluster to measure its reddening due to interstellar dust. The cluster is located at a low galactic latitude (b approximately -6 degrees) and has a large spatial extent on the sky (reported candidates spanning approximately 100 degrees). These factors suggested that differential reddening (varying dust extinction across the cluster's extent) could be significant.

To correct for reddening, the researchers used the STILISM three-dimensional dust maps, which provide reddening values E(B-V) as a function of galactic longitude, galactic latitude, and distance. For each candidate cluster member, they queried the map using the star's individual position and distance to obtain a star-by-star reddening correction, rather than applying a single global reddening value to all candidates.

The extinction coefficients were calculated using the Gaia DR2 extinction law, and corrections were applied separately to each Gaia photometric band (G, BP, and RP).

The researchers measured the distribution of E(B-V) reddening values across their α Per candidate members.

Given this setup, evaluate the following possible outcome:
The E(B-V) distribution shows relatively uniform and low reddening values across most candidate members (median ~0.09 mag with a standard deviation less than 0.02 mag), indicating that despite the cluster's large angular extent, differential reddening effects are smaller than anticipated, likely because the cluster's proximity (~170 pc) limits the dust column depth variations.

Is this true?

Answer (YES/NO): NO